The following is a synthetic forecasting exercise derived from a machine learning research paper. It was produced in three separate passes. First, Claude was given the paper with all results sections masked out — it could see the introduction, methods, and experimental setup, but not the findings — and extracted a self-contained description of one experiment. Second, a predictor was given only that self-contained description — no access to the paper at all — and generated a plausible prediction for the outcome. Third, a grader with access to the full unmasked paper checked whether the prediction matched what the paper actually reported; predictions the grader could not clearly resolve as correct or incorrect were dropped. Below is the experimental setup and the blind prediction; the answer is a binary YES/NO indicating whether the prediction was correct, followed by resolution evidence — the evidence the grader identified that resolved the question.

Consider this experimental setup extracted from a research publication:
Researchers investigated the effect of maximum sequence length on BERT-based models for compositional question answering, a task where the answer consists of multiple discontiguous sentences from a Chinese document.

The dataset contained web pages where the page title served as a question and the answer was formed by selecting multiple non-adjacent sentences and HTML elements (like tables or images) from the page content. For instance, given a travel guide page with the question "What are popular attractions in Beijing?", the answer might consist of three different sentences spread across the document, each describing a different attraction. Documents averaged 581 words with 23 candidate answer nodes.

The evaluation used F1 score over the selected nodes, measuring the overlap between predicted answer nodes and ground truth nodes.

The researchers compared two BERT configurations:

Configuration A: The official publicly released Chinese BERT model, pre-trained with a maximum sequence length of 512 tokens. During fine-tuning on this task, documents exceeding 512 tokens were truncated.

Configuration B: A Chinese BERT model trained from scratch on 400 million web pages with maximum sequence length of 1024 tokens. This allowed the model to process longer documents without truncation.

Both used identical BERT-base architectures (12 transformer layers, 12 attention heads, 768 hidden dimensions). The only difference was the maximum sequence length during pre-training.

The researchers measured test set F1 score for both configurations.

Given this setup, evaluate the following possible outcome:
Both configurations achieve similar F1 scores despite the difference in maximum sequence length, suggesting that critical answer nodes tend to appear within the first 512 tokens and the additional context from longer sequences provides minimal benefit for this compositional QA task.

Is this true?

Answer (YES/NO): NO